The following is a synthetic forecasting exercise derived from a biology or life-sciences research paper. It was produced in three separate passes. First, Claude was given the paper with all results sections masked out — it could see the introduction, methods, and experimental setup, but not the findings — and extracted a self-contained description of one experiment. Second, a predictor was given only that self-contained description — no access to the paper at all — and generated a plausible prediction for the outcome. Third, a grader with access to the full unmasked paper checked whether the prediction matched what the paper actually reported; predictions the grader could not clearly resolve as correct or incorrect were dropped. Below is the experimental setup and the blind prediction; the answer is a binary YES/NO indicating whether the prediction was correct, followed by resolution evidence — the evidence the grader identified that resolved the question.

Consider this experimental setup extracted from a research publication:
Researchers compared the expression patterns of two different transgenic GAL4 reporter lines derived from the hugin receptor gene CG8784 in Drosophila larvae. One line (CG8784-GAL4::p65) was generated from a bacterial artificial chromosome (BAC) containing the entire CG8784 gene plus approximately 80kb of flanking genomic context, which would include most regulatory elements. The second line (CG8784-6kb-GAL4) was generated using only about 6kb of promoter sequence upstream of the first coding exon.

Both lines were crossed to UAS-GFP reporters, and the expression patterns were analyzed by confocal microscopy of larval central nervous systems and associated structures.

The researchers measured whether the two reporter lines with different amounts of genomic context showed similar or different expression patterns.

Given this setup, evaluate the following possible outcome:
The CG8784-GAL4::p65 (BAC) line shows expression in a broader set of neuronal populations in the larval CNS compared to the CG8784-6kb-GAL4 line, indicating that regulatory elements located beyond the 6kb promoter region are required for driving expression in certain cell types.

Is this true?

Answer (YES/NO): YES